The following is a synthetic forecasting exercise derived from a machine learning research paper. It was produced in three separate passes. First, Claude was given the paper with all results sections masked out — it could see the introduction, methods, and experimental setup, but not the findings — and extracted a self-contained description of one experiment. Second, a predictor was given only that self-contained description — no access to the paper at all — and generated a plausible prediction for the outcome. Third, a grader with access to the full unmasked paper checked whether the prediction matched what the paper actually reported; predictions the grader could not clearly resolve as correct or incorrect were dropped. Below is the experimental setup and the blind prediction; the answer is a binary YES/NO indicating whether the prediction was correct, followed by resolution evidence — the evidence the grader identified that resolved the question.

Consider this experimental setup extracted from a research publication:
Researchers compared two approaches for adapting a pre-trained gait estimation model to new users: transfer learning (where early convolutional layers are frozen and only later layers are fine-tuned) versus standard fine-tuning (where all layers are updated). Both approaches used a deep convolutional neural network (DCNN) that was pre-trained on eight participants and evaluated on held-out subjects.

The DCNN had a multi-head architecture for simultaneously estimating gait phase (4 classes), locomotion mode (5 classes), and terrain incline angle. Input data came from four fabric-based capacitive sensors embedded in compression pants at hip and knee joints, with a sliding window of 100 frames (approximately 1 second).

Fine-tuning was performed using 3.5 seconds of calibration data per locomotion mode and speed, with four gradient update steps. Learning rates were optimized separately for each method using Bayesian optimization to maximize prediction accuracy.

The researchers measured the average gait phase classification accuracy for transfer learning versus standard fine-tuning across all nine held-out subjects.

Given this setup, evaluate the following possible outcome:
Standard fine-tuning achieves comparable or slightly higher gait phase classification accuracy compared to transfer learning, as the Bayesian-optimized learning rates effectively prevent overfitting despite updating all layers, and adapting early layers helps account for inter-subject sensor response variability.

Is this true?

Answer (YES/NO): NO